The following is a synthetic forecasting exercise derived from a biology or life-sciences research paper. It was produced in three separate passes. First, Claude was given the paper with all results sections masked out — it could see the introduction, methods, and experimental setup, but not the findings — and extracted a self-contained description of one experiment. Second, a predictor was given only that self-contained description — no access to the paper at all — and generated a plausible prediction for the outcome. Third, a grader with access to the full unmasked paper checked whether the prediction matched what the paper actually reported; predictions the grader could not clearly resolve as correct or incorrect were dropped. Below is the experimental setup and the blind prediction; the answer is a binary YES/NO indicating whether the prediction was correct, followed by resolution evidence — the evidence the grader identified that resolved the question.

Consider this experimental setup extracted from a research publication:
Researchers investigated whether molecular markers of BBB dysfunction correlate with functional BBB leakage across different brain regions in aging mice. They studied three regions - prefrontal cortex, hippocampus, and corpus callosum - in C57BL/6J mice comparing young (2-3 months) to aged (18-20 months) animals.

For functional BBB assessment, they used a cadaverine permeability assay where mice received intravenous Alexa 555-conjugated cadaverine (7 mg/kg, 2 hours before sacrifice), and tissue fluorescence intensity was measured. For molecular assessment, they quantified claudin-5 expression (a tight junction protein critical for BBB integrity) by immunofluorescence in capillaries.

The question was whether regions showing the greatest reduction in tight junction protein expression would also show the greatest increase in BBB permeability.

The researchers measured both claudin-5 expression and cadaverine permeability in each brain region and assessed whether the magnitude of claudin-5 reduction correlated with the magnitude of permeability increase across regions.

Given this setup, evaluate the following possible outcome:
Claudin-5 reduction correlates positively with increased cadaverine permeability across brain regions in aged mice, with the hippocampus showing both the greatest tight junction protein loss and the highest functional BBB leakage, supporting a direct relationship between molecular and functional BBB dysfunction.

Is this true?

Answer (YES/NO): NO